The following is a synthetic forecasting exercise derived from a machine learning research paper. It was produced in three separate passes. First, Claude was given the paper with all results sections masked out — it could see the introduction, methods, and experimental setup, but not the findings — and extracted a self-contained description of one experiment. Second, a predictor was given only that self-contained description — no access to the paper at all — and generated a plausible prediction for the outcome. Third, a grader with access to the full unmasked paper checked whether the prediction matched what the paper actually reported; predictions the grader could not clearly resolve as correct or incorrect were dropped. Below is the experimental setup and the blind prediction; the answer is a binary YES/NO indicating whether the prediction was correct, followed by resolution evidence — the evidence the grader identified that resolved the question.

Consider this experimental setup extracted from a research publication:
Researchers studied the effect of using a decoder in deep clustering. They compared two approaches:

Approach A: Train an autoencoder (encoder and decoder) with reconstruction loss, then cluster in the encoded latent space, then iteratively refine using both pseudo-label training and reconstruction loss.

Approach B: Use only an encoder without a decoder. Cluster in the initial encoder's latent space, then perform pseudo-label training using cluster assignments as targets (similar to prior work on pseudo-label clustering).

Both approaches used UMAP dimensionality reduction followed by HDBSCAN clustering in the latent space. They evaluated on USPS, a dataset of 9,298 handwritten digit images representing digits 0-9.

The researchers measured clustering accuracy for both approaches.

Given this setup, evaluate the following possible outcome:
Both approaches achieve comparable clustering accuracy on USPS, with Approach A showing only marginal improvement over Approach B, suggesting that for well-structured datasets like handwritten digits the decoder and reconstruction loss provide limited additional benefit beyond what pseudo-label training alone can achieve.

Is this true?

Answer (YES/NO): NO